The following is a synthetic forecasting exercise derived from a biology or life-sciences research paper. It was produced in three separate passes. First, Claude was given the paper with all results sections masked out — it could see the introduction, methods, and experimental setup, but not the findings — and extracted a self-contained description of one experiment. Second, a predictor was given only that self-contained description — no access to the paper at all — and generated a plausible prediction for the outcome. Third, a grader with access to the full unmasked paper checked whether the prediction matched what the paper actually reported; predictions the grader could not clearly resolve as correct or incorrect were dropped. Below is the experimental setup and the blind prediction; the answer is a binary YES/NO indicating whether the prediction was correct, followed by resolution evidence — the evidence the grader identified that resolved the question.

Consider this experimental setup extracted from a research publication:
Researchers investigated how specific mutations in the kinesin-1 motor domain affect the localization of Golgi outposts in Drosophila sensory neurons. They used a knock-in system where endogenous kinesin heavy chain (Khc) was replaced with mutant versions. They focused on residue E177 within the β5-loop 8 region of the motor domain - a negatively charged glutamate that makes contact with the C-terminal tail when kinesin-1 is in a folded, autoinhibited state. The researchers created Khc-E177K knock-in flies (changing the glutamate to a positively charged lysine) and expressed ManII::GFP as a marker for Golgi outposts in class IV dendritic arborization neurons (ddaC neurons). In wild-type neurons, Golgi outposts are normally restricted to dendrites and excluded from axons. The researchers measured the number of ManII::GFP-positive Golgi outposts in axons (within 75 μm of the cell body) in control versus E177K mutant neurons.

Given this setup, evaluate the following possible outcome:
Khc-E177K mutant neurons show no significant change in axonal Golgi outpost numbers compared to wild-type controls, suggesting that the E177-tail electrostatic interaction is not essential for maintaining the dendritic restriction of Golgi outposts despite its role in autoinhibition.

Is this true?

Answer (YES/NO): NO